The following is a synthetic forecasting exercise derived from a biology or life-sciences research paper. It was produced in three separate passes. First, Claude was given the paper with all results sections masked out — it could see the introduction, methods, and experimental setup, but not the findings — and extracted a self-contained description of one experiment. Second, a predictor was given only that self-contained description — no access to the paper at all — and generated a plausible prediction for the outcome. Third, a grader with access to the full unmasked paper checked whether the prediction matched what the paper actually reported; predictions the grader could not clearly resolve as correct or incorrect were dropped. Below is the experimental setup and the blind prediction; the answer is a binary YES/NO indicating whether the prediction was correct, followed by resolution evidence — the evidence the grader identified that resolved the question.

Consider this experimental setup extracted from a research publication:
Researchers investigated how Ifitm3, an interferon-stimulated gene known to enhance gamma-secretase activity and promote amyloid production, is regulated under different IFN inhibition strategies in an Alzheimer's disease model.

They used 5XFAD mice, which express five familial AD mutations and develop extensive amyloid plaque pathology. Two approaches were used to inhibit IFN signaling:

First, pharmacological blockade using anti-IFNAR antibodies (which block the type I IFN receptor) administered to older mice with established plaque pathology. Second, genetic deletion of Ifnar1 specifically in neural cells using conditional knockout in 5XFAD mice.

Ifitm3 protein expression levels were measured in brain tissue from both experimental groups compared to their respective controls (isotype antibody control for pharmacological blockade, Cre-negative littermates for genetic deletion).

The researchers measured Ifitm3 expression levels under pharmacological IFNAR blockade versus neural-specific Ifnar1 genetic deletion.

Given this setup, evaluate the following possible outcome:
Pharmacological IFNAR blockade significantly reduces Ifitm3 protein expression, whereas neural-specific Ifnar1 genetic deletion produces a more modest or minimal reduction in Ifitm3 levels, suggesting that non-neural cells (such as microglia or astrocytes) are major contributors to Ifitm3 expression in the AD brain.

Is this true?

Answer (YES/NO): NO